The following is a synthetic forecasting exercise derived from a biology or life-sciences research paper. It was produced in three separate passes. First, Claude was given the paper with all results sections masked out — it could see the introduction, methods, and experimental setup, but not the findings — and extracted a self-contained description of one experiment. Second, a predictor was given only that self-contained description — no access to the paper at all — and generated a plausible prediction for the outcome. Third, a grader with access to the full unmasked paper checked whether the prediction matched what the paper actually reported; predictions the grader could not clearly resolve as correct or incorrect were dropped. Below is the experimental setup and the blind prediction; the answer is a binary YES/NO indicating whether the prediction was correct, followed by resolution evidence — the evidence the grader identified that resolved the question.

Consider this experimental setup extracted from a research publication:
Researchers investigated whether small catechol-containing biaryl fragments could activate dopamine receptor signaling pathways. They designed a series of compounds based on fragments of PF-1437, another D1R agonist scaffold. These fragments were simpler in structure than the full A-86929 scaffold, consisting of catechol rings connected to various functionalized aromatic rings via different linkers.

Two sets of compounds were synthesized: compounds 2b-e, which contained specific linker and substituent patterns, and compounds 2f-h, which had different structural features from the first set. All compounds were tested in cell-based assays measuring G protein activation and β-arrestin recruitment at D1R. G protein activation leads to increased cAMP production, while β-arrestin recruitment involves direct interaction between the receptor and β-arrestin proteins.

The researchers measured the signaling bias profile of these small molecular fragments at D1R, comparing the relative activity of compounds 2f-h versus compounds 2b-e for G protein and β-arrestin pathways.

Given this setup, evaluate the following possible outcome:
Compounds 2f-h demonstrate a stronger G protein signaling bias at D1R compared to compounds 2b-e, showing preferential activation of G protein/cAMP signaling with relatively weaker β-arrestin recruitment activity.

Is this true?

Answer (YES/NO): NO